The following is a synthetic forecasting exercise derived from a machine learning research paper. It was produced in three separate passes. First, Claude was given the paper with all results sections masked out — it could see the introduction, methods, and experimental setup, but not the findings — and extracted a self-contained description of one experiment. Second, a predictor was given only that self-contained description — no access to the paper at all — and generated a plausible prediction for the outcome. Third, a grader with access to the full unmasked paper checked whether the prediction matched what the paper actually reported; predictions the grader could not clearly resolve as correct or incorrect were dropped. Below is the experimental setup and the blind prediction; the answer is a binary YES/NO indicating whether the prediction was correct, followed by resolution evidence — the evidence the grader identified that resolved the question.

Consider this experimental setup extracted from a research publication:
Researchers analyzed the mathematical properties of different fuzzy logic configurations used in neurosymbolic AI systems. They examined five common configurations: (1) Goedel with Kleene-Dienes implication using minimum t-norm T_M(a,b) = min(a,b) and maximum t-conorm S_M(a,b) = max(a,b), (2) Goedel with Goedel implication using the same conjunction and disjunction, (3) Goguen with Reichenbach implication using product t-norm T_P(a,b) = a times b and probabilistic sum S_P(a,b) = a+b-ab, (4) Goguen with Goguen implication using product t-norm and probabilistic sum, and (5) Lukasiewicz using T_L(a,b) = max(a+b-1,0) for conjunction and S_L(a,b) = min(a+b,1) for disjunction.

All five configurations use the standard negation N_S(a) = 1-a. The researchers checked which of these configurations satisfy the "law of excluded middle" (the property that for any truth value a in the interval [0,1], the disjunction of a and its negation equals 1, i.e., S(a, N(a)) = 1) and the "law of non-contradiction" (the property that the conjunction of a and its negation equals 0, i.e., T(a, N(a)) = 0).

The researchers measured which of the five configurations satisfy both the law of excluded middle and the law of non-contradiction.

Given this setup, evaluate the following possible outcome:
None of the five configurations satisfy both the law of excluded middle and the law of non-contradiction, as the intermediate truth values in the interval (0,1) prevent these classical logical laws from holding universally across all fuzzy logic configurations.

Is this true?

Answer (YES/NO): NO